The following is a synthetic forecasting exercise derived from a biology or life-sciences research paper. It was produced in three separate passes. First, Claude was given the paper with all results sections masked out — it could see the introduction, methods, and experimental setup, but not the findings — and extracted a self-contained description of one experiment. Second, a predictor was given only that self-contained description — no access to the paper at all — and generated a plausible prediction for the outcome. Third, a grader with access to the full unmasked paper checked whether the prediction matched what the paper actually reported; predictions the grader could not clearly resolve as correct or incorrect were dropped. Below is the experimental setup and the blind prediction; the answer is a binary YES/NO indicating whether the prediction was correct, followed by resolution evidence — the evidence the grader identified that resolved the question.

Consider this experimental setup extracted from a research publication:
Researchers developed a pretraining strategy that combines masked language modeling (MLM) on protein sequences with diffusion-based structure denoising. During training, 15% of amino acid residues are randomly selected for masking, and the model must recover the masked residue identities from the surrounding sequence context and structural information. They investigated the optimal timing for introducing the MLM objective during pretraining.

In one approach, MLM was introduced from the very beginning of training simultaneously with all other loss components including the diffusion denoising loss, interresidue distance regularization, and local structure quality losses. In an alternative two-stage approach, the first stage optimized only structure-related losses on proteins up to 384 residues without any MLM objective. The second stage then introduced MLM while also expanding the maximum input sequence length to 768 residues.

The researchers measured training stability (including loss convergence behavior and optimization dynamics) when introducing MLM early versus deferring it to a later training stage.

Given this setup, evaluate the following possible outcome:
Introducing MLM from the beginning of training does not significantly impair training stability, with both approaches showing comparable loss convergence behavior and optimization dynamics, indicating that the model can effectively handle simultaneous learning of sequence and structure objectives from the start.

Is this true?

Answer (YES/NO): NO